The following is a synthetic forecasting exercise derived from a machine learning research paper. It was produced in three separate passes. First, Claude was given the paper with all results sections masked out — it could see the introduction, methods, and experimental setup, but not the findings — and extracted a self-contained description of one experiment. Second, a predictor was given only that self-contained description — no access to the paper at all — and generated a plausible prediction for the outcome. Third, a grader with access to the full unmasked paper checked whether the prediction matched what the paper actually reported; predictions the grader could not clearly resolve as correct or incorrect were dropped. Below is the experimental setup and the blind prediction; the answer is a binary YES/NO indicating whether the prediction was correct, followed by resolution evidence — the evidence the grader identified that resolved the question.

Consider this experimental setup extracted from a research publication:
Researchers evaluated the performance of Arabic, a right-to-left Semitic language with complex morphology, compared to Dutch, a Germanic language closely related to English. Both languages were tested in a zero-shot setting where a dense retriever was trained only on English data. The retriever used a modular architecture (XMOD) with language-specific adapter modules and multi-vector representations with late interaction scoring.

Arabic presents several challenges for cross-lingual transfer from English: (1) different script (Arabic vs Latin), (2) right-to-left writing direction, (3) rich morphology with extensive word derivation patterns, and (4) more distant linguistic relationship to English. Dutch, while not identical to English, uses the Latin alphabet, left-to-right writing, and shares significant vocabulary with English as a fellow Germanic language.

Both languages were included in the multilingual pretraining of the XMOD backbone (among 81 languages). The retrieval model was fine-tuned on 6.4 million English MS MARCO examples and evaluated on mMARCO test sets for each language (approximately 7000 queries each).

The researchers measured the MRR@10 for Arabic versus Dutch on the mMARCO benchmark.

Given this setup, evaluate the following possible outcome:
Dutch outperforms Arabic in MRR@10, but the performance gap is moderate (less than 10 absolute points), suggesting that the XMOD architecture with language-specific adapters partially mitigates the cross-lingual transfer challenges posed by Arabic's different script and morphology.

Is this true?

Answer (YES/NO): YES